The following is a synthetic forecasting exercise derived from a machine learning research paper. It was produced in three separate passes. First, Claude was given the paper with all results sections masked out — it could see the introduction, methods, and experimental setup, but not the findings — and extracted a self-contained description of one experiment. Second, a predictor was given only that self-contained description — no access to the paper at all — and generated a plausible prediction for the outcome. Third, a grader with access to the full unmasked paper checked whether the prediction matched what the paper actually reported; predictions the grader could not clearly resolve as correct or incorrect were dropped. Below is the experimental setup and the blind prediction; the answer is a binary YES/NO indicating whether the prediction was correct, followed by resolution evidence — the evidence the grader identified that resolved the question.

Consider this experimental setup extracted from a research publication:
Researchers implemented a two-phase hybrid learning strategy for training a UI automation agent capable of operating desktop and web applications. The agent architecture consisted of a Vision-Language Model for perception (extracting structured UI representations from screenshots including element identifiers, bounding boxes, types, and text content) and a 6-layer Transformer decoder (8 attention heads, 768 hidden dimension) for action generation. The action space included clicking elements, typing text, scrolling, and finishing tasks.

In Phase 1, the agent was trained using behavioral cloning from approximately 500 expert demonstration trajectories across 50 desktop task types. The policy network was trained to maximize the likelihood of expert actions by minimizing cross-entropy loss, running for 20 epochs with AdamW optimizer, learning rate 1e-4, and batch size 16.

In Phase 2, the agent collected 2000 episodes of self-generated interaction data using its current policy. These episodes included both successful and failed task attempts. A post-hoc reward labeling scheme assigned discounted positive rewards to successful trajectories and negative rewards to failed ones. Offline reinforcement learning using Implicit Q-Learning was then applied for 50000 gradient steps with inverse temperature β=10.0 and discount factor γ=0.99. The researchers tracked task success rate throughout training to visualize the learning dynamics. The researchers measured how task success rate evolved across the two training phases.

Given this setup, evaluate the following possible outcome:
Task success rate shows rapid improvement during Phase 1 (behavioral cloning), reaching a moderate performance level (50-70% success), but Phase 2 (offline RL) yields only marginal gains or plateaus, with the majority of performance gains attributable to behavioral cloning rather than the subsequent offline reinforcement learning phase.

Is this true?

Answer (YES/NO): NO